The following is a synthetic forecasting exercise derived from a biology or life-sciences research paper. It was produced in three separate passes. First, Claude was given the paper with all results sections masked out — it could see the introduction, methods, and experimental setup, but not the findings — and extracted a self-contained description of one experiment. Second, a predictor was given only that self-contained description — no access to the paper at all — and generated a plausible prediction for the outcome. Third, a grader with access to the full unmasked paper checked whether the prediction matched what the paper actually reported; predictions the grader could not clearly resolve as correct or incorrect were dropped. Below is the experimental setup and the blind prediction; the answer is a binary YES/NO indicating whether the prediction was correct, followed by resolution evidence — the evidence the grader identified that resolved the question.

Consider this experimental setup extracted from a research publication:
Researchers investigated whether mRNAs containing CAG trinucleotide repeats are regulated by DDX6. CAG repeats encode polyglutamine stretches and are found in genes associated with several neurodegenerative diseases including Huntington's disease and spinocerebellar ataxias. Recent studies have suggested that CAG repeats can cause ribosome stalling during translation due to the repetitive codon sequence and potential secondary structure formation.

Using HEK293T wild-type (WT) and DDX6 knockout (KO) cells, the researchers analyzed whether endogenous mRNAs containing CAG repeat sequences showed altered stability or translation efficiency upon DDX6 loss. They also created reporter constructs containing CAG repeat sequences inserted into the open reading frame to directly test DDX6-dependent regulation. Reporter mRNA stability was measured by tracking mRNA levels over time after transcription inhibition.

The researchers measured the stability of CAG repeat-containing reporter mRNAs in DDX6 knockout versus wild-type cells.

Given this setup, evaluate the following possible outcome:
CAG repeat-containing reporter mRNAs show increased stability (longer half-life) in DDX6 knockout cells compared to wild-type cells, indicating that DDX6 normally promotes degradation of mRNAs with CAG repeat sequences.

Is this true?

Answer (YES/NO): YES